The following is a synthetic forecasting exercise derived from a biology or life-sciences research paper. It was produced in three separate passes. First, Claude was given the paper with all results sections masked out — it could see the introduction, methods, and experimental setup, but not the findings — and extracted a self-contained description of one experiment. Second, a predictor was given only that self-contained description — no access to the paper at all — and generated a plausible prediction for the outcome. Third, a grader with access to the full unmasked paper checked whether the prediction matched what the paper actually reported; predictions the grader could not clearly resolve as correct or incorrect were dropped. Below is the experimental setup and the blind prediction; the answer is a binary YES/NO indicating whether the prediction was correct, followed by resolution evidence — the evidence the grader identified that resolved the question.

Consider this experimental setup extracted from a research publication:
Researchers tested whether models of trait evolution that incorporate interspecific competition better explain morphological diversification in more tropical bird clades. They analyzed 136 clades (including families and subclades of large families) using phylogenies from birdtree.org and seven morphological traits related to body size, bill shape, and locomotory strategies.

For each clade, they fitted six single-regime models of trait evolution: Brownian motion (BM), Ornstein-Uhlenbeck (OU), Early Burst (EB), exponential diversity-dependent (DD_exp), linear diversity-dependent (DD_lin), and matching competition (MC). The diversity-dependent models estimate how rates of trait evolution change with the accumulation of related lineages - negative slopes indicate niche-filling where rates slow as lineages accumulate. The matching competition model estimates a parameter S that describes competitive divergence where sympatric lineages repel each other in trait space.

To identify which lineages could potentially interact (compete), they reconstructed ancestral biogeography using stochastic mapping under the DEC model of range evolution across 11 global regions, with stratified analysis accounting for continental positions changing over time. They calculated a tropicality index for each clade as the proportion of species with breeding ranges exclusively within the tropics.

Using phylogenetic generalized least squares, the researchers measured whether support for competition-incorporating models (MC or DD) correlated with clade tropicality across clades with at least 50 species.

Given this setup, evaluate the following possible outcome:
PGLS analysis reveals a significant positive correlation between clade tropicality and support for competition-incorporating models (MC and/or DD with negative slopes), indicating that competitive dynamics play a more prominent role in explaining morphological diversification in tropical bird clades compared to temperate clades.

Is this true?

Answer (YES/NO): NO